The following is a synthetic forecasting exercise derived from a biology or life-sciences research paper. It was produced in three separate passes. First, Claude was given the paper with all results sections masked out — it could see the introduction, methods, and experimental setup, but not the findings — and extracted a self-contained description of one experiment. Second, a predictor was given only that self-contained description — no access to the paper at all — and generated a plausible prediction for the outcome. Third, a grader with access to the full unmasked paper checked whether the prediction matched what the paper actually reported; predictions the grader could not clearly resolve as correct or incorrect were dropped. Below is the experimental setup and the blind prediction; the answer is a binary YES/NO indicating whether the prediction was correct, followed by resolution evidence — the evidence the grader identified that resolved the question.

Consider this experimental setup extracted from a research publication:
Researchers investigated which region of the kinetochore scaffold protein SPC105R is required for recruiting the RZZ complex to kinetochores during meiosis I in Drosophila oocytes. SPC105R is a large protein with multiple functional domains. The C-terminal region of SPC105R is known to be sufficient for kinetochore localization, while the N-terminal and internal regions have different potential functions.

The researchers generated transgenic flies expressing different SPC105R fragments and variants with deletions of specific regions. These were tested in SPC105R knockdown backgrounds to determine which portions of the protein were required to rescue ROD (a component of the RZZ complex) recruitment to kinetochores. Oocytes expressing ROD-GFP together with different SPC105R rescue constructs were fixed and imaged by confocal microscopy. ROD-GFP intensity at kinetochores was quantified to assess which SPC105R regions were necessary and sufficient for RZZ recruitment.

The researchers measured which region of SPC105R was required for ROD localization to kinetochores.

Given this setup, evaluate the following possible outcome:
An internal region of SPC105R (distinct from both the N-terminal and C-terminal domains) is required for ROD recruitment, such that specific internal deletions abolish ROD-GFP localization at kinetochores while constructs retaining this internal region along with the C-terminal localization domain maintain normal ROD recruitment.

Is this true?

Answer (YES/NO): YES